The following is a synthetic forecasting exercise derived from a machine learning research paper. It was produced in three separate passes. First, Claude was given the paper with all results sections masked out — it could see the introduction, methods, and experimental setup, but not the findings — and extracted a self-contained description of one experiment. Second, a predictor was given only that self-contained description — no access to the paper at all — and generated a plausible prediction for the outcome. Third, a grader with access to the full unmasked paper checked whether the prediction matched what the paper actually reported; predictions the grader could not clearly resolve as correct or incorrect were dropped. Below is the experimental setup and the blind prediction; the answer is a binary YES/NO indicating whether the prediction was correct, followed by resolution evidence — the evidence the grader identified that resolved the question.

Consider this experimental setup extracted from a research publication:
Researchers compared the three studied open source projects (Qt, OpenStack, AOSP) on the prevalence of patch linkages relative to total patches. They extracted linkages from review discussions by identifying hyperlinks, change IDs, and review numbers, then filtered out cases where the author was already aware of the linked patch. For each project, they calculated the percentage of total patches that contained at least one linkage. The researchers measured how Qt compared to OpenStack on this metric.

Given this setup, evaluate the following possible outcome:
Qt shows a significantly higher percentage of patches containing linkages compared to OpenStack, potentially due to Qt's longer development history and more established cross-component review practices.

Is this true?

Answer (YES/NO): NO